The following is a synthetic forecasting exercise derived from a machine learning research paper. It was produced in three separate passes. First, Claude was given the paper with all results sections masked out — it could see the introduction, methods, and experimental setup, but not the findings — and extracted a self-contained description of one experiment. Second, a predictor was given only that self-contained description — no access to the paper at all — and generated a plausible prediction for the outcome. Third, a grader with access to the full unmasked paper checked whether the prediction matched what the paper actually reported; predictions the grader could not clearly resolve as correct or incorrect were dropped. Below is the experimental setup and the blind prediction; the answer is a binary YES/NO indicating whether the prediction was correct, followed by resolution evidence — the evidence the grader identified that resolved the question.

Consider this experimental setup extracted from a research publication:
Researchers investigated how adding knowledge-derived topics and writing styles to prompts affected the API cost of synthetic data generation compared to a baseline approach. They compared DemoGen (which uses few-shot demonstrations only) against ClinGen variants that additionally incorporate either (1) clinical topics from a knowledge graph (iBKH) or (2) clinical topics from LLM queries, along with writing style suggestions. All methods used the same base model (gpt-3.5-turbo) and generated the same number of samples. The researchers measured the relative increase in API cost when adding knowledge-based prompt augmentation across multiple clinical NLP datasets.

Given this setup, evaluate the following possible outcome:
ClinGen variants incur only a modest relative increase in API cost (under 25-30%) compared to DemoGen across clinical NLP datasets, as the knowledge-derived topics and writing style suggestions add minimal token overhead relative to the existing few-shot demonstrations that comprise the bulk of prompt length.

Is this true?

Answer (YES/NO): NO